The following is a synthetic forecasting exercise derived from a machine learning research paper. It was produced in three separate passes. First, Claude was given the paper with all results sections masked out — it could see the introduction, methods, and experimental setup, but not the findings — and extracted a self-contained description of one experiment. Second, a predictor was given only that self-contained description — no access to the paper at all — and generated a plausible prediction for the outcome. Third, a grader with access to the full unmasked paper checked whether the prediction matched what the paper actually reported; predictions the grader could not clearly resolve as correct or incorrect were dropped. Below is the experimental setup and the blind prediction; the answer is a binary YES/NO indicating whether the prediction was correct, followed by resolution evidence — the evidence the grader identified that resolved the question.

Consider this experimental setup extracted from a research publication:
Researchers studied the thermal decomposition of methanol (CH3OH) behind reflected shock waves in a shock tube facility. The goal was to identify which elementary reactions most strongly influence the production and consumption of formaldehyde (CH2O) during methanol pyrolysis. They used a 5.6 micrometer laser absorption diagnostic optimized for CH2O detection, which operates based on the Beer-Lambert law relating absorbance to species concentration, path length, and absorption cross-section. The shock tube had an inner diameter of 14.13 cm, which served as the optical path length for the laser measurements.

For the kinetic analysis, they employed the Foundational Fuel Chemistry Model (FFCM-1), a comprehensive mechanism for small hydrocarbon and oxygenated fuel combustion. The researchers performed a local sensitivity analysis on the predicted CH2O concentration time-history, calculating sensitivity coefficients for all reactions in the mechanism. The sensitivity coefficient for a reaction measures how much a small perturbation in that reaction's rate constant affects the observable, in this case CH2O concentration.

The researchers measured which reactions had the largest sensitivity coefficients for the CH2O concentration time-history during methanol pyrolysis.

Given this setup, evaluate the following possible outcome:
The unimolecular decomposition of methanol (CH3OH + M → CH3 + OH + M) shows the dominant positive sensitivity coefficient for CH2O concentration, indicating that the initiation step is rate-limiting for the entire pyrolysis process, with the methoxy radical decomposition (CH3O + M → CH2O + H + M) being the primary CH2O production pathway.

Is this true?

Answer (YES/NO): NO